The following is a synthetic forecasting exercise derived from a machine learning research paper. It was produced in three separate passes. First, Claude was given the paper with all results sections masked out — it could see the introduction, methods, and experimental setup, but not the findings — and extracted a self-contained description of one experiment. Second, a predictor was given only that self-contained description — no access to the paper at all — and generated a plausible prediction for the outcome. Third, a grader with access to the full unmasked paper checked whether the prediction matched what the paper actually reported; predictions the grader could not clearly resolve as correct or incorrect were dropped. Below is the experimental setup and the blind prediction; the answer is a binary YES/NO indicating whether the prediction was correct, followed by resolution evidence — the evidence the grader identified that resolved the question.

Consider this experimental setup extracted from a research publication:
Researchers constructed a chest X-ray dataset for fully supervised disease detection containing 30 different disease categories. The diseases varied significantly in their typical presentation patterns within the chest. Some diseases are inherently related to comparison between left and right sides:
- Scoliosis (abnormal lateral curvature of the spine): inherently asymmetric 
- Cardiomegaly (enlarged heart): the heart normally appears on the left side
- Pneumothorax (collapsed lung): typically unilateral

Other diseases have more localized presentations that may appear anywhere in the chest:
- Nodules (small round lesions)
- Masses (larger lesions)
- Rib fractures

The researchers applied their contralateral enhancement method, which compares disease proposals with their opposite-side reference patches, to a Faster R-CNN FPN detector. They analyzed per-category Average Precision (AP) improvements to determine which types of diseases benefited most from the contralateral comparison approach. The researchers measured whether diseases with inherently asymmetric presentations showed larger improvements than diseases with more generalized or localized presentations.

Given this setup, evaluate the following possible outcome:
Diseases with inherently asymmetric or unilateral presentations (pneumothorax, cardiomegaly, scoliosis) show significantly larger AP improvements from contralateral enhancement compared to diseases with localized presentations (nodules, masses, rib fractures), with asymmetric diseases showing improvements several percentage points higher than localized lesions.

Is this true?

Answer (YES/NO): NO